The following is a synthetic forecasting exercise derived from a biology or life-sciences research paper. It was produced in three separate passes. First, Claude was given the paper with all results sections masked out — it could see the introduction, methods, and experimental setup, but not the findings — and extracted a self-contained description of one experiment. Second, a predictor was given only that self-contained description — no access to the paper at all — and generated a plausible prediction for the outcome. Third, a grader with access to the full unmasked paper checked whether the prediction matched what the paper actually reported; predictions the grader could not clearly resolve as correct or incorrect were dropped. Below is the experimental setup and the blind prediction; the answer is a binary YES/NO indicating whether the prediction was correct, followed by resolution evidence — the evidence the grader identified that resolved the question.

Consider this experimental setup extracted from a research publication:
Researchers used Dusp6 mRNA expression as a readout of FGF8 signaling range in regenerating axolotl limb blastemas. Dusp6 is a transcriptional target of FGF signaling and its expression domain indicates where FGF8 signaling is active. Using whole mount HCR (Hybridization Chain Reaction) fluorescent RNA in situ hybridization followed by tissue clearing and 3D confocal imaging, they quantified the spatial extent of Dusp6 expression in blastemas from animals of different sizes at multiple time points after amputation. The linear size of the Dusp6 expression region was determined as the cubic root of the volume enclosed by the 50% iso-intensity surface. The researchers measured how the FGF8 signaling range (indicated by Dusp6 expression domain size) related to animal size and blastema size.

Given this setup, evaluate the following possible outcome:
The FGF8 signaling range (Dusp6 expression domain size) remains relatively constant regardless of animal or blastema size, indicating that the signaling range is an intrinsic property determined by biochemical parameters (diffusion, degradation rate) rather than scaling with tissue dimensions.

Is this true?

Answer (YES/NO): NO